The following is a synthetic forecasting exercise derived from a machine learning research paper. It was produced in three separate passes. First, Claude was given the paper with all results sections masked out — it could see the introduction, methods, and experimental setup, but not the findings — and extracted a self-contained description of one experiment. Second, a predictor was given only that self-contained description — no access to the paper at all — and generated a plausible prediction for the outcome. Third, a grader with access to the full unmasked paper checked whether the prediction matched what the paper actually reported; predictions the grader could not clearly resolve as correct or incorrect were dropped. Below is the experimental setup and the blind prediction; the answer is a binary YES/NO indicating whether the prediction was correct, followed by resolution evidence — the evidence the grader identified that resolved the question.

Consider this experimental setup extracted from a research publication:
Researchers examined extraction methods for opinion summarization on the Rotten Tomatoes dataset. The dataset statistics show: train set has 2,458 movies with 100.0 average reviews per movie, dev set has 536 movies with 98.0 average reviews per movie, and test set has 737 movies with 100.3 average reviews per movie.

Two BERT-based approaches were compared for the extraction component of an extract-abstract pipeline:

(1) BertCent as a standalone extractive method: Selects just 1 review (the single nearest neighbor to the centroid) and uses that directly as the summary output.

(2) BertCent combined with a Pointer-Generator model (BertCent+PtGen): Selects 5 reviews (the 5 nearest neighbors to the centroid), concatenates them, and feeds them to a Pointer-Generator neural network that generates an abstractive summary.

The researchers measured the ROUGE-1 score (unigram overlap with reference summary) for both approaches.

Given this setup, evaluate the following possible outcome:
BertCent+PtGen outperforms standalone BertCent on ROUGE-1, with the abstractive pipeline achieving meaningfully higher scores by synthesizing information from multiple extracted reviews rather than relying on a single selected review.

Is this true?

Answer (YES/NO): YES